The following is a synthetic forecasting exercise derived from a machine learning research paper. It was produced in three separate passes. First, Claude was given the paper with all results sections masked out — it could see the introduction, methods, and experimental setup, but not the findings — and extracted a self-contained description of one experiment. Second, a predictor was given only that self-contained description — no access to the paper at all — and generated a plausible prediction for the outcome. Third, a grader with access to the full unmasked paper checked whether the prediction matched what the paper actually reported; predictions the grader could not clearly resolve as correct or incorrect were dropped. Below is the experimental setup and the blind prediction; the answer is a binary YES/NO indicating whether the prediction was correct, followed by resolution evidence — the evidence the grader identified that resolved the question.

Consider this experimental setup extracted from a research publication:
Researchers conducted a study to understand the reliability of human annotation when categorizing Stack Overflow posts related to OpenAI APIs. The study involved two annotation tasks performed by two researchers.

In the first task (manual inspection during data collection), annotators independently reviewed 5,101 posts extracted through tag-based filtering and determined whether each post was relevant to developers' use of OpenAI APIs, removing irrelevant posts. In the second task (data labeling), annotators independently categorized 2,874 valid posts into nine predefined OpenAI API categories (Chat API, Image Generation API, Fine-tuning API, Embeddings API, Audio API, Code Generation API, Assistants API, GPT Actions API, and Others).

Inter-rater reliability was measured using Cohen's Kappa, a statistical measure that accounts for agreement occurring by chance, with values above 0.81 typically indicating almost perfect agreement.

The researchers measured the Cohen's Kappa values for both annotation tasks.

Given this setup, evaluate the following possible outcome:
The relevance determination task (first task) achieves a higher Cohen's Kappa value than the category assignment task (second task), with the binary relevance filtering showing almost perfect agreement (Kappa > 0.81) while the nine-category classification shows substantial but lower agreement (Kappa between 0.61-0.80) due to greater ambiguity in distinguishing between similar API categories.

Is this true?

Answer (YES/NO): NO